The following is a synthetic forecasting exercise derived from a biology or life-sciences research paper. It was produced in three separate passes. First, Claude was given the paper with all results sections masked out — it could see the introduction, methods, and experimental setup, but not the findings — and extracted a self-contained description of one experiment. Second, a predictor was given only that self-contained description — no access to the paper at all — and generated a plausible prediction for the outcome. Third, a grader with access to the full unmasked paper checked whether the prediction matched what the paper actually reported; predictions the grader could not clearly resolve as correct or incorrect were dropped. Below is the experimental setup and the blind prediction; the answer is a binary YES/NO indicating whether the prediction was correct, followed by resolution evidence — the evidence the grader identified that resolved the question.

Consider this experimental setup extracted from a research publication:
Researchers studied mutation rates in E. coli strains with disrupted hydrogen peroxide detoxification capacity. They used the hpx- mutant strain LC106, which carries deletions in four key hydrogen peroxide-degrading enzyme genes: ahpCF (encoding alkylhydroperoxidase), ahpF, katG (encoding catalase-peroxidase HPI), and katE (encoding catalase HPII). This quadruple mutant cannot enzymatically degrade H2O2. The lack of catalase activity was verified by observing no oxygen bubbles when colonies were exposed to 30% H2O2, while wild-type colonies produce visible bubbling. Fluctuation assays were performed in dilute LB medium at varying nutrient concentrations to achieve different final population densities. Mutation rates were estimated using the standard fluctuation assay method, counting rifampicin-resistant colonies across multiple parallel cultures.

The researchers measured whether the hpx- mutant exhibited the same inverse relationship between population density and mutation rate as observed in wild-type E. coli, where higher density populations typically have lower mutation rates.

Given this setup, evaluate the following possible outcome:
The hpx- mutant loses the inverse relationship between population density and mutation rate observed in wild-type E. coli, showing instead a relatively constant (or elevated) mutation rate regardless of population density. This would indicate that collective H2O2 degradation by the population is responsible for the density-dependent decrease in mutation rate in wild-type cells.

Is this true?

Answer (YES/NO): YES